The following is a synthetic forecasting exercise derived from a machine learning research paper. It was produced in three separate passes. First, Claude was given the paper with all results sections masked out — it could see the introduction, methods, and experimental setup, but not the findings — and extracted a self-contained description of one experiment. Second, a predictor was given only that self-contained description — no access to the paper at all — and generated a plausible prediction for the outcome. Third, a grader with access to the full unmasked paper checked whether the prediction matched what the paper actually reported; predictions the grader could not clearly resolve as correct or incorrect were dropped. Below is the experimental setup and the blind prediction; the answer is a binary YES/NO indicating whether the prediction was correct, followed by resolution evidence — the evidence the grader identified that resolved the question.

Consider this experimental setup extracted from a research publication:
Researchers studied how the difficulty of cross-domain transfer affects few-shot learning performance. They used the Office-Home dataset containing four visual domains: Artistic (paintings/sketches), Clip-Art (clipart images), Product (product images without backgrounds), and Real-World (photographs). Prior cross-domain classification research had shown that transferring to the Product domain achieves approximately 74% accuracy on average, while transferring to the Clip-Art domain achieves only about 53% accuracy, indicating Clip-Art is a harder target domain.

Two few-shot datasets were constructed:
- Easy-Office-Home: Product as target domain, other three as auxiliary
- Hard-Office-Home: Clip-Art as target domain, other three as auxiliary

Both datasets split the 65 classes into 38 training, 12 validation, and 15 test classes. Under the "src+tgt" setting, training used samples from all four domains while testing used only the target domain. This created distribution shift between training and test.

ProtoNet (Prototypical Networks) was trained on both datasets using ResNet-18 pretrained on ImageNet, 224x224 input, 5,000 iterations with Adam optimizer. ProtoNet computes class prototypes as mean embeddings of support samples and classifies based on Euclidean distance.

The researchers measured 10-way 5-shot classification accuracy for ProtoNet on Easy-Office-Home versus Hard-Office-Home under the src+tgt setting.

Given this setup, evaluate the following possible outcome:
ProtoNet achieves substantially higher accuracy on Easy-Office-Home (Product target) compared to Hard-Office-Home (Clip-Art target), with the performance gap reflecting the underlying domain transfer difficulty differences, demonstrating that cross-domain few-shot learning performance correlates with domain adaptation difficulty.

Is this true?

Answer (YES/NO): YES